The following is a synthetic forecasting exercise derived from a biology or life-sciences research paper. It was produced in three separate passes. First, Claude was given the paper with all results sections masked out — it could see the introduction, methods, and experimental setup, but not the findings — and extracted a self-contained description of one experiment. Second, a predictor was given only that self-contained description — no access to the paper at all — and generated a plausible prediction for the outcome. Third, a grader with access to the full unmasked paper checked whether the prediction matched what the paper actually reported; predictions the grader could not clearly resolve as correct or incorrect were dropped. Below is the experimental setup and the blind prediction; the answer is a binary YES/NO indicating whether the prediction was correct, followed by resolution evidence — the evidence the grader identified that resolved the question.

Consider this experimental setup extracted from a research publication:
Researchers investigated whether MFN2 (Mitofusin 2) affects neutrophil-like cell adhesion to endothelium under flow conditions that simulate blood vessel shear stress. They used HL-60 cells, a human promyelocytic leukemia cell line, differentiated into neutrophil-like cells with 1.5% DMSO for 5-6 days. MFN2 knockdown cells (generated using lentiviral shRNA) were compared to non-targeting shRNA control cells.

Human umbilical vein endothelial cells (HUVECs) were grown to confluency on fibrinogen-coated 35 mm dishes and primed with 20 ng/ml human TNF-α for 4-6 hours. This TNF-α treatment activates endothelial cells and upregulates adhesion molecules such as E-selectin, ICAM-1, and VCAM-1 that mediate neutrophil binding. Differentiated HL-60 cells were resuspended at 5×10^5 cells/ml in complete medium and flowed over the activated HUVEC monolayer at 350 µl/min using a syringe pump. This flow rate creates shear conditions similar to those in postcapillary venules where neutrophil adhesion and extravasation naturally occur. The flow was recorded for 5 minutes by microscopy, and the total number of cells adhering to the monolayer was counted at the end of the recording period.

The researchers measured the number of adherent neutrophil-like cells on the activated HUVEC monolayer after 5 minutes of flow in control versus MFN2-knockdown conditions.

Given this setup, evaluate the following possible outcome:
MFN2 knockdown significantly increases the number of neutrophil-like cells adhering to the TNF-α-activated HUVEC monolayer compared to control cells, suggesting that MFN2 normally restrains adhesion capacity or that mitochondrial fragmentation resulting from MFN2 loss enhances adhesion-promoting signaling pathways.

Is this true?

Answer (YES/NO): NO